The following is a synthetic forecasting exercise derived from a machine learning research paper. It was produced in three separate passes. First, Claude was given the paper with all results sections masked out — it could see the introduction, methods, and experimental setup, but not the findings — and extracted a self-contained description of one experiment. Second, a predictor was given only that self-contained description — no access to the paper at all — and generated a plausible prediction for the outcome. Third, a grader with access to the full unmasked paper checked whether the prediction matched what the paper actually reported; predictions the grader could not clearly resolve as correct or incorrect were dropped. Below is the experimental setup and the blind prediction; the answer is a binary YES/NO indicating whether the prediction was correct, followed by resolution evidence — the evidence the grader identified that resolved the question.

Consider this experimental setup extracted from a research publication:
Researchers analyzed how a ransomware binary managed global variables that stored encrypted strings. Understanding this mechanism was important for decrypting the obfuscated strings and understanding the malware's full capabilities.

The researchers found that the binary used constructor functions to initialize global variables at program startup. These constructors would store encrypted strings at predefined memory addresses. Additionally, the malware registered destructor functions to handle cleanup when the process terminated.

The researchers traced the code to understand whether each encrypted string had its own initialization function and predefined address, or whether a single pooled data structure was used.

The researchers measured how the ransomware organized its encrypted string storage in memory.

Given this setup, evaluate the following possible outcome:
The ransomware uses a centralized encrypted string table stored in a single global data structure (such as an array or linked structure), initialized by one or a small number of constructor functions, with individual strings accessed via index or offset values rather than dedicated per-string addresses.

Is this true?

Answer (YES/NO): NO